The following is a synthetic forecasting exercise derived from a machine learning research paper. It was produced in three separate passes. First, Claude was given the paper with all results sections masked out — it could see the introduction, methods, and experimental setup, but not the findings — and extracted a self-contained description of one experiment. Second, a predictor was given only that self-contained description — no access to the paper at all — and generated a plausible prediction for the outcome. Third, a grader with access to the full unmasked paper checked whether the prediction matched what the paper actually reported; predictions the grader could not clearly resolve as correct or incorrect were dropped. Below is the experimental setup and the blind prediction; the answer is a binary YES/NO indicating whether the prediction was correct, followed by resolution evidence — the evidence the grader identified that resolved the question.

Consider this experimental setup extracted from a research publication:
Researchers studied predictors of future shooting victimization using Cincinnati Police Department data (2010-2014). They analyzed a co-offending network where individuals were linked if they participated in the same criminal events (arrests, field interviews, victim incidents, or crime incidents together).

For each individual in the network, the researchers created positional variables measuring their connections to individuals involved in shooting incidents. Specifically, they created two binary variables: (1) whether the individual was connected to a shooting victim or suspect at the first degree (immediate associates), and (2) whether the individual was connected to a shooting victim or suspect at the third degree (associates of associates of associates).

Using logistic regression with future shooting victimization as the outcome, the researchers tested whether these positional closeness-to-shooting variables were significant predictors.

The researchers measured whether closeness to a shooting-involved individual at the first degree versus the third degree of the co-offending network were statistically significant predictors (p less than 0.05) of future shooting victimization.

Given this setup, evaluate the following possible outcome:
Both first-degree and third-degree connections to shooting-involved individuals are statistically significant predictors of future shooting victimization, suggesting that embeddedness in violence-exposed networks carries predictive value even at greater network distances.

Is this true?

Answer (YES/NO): NO